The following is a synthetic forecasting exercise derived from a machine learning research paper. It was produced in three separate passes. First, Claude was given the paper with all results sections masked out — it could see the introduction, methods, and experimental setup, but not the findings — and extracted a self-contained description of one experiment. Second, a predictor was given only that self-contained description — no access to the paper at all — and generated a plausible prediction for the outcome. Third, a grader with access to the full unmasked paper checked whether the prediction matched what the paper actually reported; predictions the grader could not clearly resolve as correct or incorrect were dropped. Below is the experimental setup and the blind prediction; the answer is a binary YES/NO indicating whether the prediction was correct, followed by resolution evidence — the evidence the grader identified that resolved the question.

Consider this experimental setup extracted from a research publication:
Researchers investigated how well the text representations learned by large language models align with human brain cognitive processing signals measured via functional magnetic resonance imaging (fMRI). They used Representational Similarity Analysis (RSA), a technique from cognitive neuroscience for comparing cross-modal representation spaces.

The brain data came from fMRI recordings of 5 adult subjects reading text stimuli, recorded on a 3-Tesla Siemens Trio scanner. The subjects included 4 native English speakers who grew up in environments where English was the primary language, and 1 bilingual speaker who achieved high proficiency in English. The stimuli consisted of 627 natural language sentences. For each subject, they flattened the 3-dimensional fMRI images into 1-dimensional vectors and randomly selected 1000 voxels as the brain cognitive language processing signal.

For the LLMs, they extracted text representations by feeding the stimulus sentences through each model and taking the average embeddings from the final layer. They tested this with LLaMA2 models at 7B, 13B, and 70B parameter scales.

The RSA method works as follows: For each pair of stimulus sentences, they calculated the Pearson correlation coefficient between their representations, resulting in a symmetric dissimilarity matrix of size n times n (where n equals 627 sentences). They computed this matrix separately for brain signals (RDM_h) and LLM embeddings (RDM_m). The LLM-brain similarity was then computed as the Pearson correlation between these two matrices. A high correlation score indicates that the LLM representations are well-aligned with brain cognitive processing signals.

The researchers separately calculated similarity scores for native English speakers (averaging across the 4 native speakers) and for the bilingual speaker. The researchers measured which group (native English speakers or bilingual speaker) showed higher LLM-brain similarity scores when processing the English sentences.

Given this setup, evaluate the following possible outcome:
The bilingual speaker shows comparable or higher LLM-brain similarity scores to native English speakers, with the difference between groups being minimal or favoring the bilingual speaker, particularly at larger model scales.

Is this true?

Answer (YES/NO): YES